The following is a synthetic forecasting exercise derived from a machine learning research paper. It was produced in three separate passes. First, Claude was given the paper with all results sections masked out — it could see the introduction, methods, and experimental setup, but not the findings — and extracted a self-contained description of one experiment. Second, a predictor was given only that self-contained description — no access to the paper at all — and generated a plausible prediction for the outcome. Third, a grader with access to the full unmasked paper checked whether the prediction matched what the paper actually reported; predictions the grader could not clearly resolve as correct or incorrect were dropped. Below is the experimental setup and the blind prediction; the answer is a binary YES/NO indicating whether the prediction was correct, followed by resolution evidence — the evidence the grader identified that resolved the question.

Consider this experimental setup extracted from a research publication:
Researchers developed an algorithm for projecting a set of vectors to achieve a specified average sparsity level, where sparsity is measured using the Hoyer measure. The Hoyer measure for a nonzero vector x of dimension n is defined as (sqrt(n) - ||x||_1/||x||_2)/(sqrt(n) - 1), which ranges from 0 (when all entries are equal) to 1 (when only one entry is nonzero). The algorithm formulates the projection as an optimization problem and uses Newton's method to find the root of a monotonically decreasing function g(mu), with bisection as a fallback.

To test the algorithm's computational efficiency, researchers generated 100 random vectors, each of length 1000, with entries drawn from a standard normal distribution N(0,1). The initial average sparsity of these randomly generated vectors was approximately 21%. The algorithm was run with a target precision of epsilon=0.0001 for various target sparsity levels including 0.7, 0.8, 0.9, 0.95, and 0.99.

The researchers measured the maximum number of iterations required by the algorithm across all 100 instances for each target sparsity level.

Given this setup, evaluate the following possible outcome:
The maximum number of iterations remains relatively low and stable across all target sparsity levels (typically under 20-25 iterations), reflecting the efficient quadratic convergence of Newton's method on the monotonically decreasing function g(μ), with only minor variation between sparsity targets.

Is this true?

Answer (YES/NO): NO